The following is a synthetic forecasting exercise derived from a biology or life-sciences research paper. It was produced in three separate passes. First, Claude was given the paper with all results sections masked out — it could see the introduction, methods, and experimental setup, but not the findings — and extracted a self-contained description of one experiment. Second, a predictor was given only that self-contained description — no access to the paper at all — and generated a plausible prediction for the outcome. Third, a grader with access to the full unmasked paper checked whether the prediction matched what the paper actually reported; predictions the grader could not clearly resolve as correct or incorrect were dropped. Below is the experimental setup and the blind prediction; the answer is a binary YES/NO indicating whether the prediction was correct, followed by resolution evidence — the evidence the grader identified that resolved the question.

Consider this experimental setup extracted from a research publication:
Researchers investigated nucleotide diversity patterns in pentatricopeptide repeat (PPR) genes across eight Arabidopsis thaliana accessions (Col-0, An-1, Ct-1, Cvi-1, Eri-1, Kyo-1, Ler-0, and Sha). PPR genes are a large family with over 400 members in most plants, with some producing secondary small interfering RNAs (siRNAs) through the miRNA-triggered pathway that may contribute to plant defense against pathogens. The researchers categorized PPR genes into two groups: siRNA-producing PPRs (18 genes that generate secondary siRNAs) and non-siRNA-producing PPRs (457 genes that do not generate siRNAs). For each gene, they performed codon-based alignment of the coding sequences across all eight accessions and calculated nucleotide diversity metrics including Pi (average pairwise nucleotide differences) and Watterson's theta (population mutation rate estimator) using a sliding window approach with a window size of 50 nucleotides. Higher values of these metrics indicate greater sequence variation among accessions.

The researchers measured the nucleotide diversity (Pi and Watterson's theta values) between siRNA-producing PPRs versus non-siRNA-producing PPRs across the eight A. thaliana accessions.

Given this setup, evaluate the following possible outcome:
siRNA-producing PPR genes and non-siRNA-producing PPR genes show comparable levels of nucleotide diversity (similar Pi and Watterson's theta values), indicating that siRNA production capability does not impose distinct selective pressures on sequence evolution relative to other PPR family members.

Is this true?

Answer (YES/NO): NO